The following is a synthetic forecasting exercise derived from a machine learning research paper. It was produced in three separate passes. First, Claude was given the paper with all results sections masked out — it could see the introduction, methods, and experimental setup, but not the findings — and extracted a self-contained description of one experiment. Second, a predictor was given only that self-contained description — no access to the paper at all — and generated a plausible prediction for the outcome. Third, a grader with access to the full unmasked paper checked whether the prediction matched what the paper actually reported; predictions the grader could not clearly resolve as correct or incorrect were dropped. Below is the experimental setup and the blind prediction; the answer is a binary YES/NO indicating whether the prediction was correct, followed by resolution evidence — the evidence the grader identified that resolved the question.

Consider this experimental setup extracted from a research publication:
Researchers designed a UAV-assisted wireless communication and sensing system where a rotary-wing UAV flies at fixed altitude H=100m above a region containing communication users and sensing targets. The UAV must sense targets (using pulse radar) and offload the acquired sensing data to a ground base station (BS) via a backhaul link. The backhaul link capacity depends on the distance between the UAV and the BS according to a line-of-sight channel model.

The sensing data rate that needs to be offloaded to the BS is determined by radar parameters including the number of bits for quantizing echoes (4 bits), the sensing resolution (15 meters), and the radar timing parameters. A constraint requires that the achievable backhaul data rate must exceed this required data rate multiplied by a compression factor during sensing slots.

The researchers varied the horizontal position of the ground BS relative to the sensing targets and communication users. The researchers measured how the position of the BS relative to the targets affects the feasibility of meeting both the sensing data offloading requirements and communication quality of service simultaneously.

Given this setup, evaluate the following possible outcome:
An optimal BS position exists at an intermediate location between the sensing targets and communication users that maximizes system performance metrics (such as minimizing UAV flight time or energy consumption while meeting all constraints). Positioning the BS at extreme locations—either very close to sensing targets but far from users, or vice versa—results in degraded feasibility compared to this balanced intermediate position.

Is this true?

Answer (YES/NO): NO